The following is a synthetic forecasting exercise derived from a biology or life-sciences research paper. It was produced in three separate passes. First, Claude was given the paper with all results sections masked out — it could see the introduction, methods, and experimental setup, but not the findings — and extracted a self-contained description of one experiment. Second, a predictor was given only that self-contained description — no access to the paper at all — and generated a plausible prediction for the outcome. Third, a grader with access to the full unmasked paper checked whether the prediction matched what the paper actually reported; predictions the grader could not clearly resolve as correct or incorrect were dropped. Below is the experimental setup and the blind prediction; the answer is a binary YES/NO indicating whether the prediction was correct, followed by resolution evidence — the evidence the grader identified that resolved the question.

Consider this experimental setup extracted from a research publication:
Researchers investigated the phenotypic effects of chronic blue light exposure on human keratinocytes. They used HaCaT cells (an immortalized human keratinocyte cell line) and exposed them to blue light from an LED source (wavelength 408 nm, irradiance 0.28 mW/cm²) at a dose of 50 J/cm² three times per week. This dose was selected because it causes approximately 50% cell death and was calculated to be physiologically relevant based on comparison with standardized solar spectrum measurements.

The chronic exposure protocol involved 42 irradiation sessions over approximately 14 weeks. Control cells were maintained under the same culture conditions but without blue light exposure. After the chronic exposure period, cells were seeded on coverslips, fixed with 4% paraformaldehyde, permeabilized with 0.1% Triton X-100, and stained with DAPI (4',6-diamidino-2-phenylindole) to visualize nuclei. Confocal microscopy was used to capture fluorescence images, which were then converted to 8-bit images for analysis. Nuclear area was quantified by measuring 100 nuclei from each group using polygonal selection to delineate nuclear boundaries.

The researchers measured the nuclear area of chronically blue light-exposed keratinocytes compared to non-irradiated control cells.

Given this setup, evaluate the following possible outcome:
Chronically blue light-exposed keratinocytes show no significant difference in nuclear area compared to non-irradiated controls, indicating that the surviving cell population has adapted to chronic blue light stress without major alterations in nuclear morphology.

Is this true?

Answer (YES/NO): NO